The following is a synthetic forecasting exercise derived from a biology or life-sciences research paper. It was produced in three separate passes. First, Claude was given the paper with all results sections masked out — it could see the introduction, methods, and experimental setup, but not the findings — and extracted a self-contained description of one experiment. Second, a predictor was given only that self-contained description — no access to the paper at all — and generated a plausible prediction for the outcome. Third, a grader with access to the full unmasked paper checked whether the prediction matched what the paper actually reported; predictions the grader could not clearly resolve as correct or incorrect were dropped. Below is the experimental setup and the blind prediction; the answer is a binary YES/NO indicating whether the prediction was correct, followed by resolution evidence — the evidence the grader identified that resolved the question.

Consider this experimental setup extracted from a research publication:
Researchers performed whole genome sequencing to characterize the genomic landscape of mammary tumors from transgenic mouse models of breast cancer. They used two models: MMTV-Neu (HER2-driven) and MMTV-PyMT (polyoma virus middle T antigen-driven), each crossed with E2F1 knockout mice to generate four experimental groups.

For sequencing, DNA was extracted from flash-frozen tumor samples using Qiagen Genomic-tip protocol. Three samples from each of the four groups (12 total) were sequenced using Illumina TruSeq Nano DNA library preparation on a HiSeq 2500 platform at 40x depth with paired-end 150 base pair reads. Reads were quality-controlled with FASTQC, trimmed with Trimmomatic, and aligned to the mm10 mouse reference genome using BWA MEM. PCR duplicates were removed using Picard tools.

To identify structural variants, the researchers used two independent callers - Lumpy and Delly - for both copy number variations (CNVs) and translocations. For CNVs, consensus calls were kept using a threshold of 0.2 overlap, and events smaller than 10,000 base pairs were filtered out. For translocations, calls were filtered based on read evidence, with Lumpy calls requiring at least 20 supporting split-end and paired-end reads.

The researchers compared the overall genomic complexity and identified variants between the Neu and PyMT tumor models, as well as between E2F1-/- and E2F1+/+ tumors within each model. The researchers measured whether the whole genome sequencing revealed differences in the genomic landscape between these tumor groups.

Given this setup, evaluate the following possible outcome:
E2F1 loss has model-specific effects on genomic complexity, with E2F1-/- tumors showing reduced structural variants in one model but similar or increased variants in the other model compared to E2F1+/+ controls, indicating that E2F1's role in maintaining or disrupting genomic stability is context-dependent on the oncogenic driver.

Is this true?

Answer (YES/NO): NO